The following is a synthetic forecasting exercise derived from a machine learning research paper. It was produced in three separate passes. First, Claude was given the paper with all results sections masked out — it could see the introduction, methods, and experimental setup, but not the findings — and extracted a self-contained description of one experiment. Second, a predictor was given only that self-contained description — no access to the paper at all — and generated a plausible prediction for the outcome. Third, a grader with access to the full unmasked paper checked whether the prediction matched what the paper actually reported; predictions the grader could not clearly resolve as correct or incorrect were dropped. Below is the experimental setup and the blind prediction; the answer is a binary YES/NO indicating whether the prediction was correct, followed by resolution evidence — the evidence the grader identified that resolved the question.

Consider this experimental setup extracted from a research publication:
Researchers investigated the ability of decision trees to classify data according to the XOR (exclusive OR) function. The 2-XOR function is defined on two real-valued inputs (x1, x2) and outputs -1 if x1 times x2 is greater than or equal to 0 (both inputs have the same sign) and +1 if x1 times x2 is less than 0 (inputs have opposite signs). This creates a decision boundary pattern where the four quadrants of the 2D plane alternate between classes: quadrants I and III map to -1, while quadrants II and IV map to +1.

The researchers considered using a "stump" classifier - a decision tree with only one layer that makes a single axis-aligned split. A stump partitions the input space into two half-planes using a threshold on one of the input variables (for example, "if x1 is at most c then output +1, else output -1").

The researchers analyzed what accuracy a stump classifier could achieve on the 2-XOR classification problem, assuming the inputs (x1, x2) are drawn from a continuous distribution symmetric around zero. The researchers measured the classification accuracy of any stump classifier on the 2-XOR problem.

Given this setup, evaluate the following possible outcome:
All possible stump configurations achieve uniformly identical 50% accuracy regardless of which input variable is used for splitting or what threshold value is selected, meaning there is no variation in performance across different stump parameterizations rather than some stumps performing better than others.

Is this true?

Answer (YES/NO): YES